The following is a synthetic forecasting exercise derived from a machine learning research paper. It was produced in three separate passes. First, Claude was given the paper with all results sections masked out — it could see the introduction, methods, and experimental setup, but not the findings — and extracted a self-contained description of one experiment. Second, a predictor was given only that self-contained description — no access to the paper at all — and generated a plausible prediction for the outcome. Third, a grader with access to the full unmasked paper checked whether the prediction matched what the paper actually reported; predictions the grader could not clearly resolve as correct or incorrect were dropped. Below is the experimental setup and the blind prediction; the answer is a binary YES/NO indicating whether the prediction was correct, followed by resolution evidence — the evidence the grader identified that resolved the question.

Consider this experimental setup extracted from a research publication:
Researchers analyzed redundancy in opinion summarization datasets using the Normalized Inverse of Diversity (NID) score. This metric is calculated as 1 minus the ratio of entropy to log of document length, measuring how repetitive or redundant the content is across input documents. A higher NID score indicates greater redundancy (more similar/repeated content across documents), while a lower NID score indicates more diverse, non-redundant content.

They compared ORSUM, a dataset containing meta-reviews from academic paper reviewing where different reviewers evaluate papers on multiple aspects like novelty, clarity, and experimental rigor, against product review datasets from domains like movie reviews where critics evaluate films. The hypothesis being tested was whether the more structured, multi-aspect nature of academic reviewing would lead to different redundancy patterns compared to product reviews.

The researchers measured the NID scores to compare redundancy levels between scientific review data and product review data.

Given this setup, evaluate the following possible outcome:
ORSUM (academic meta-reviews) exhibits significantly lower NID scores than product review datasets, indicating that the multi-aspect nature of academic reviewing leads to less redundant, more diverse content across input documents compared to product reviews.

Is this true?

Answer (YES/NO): YES